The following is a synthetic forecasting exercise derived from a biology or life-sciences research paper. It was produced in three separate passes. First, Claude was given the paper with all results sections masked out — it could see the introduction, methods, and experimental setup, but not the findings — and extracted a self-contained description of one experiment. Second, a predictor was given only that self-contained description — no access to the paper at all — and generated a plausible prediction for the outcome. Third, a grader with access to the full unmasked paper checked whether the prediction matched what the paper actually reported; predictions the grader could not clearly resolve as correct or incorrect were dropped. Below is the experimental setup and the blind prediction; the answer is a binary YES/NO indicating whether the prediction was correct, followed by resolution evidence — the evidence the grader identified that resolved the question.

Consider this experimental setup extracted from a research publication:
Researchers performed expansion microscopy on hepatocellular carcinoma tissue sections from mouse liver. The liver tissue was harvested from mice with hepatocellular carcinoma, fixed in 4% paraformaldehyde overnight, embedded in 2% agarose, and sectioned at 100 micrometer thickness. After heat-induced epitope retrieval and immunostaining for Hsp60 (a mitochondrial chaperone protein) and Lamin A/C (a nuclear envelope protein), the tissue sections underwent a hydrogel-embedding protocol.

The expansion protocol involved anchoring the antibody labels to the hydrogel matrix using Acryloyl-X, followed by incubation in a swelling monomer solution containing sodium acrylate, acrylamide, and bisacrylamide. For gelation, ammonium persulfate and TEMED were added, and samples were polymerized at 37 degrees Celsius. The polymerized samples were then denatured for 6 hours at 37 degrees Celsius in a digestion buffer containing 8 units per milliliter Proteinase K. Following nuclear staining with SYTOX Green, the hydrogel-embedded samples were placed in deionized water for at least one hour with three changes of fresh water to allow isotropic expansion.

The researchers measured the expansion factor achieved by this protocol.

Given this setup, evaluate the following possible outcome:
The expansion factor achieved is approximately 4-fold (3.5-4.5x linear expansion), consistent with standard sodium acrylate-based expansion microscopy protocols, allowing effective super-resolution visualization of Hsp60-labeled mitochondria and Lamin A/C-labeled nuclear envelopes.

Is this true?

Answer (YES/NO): YES